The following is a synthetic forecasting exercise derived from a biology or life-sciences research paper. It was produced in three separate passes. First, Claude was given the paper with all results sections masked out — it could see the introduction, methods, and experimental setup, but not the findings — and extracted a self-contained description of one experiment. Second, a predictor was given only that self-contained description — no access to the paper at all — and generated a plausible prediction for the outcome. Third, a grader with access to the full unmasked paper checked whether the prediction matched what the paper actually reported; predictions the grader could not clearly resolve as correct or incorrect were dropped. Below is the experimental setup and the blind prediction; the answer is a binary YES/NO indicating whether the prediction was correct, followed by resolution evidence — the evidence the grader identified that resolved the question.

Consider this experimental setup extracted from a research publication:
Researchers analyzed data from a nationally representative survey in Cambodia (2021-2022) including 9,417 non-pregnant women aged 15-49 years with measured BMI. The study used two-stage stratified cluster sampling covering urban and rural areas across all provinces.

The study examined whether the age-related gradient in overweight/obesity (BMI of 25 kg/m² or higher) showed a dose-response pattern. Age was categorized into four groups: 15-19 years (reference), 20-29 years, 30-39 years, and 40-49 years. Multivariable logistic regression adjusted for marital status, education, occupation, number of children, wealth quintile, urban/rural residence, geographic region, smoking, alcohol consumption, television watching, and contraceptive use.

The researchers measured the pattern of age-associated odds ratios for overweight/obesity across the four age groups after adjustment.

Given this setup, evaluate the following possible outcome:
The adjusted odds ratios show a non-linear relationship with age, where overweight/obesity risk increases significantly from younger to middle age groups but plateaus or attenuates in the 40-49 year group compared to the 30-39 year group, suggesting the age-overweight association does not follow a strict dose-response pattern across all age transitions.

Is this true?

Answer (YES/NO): NO